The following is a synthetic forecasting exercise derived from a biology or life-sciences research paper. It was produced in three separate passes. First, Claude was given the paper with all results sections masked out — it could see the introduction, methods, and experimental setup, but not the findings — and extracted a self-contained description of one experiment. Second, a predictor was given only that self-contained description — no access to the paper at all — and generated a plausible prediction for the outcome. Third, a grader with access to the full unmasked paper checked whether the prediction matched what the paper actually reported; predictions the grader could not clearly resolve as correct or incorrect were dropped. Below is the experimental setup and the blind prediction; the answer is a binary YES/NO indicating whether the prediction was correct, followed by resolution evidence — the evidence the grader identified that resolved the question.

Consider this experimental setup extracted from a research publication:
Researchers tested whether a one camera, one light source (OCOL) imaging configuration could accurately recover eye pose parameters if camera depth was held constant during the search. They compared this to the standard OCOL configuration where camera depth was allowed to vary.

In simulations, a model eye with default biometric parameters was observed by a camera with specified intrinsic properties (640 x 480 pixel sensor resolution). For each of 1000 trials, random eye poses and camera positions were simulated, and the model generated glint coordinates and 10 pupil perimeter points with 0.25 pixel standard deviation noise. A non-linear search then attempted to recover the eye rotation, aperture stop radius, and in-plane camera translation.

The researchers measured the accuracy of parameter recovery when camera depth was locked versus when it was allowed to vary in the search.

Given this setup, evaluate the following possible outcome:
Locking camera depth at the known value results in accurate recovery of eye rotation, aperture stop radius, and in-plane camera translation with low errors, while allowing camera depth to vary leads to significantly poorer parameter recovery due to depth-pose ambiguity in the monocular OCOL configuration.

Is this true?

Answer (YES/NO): YES